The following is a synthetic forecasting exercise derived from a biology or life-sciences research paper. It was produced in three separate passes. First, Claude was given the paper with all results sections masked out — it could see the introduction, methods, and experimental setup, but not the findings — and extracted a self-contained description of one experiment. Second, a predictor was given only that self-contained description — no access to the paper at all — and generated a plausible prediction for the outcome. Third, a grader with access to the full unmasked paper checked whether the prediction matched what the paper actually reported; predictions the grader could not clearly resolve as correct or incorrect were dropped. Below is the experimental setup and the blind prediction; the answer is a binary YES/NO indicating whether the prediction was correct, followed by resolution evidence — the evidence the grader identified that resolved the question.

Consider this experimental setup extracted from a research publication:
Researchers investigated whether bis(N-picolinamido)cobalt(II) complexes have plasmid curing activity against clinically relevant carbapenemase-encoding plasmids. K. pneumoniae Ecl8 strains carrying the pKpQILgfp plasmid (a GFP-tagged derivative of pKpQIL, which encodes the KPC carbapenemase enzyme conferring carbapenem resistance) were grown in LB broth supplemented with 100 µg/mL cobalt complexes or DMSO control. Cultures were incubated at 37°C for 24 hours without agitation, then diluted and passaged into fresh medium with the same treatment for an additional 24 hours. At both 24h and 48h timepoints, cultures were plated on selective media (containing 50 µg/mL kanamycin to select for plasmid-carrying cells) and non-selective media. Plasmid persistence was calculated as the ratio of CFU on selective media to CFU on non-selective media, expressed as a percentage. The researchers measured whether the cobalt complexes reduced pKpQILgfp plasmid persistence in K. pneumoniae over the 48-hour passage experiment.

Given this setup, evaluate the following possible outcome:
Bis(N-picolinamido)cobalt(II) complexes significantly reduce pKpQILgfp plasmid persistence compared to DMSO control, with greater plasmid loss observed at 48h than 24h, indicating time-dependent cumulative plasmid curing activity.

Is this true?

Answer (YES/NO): NO